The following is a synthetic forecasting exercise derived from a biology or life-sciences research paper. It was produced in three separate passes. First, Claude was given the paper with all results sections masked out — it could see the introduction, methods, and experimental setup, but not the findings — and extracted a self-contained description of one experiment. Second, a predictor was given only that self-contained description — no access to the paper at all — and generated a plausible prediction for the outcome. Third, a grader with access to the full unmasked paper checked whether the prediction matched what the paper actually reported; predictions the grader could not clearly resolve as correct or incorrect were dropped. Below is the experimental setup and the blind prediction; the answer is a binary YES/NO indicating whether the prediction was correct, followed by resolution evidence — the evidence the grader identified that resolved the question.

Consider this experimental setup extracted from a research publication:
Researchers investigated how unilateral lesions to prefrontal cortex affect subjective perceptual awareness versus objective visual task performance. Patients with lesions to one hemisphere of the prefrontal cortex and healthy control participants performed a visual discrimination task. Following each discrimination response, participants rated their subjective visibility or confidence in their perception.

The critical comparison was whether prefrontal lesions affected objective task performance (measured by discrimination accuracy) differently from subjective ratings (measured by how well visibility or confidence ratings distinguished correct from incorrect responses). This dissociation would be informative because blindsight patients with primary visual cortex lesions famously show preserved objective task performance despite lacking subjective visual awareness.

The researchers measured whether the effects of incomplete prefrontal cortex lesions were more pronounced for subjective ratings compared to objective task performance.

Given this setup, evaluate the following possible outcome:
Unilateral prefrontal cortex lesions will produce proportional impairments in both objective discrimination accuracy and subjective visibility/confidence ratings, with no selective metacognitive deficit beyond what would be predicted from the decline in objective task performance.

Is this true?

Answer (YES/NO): NO